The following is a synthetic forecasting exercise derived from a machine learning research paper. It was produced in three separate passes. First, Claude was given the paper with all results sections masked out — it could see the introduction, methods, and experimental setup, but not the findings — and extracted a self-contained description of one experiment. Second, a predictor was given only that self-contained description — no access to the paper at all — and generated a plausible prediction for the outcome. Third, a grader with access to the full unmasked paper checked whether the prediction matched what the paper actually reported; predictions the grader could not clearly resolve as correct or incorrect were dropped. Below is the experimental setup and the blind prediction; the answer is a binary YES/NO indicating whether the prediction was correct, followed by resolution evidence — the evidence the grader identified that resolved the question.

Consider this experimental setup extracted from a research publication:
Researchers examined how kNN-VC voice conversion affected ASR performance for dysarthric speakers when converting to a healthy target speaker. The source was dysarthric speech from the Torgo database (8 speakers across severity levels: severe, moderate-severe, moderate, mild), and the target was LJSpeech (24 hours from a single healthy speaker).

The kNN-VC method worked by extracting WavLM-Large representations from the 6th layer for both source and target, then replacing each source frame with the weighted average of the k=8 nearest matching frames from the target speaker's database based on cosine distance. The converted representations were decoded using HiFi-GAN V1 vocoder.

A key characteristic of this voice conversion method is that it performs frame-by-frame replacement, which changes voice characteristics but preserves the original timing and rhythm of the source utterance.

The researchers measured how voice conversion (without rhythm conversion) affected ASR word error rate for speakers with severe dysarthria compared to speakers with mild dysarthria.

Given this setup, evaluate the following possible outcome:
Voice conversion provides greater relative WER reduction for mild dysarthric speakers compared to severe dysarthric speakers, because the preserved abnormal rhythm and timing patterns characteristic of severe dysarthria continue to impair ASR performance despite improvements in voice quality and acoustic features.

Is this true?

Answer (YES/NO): NO